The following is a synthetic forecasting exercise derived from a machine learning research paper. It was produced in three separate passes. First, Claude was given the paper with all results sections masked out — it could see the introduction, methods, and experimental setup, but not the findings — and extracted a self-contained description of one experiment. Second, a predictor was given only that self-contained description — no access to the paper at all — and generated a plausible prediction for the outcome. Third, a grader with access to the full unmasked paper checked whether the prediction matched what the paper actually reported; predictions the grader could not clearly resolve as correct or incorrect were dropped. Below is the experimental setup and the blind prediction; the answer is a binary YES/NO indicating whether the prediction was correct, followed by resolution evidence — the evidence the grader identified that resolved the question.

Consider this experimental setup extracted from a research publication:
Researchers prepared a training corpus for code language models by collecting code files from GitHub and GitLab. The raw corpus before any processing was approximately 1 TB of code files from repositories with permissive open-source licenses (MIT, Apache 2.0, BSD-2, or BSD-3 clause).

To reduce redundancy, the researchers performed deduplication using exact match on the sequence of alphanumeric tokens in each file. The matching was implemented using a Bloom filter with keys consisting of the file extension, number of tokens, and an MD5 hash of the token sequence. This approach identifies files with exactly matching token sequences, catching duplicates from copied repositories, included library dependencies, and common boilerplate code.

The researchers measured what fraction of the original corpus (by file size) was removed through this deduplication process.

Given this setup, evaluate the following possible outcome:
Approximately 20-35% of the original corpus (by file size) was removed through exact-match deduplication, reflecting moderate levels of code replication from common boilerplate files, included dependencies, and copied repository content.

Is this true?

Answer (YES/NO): NO